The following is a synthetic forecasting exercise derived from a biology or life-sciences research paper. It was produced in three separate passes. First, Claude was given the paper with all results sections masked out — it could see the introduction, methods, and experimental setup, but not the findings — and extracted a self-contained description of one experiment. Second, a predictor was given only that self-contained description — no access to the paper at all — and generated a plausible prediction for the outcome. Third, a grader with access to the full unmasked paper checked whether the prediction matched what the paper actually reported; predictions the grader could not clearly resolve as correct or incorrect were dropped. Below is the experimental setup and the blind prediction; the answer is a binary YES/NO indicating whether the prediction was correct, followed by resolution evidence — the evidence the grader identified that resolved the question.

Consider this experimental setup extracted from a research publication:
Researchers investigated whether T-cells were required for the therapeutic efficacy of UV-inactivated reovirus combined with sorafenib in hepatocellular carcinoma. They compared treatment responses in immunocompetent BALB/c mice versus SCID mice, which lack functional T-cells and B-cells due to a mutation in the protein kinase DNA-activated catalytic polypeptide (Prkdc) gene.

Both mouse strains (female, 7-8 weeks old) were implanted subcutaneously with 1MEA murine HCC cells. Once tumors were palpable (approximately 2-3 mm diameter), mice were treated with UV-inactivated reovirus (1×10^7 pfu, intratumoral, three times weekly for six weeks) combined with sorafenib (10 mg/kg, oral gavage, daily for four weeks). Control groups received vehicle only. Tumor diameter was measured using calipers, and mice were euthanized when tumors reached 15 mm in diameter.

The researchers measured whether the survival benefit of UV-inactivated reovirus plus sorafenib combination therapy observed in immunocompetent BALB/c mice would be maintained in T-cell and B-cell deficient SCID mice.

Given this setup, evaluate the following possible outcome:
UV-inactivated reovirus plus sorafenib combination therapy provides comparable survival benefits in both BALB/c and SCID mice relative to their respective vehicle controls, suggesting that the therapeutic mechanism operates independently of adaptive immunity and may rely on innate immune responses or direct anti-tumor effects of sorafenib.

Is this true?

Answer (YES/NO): NO